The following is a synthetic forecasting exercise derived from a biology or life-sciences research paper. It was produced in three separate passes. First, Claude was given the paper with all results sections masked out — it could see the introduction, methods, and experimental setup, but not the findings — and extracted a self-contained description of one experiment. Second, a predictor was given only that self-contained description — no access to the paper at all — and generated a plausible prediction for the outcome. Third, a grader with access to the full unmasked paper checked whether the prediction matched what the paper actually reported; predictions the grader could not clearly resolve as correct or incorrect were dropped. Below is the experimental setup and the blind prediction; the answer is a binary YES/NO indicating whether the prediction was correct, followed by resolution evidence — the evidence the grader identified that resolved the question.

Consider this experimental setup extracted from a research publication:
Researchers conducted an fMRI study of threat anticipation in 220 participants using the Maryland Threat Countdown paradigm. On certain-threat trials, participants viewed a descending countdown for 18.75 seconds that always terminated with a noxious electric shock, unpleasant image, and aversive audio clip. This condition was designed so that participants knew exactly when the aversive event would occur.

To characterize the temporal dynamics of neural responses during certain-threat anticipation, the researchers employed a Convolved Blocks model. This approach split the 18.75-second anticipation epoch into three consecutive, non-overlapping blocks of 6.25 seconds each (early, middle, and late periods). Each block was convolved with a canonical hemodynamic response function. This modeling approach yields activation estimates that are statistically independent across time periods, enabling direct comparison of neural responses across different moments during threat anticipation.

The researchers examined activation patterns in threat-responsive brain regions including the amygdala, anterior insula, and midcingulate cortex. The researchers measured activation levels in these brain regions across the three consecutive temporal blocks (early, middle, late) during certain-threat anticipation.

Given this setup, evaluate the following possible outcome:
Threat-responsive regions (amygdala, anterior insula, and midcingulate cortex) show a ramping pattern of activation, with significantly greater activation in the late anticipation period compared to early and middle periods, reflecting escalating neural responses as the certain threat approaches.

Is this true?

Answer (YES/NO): NO